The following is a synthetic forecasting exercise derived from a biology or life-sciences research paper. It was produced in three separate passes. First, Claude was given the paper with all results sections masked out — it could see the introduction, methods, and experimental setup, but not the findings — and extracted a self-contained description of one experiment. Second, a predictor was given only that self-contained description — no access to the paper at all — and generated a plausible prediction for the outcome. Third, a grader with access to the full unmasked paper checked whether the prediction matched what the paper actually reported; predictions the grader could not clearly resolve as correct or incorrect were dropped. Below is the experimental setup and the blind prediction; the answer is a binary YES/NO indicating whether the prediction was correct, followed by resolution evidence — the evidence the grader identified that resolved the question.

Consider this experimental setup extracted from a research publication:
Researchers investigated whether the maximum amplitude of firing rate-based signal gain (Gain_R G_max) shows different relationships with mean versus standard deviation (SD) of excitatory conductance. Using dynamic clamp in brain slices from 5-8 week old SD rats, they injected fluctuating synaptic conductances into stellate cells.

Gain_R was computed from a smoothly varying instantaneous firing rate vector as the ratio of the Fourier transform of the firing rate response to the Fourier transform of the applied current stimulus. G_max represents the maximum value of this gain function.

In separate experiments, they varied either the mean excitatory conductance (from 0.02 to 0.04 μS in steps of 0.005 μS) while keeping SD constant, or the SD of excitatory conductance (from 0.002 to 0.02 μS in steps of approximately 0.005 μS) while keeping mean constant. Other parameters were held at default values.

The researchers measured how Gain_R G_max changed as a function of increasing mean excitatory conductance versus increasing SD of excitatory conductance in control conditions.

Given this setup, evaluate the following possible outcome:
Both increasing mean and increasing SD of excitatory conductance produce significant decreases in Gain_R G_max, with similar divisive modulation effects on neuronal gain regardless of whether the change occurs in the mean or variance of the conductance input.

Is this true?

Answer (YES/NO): NO